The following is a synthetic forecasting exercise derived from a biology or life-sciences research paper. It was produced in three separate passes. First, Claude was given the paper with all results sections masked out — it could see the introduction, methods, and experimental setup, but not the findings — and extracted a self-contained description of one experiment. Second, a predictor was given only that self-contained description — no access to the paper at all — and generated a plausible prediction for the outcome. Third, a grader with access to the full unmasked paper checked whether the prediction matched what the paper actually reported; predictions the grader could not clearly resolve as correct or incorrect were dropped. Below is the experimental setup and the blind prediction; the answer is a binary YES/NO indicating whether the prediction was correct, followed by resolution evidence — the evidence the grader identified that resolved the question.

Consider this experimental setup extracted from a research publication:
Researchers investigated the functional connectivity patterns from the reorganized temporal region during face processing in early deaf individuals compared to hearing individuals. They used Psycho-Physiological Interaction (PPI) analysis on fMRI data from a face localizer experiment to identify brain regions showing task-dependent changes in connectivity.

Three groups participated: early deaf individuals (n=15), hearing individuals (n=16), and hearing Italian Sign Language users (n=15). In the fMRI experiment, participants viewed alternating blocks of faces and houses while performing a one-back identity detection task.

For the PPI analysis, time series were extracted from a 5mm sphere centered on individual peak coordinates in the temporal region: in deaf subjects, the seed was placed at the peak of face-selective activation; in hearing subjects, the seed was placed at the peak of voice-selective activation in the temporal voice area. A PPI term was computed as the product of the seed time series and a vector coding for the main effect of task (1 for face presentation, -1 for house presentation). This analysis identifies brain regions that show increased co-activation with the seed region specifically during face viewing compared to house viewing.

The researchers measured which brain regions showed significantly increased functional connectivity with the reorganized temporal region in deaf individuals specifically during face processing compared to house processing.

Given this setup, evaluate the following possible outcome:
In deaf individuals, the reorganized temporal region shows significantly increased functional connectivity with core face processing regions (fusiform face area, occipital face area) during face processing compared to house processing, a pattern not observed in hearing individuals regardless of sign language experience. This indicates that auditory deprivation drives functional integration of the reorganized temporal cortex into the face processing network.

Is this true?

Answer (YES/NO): NO